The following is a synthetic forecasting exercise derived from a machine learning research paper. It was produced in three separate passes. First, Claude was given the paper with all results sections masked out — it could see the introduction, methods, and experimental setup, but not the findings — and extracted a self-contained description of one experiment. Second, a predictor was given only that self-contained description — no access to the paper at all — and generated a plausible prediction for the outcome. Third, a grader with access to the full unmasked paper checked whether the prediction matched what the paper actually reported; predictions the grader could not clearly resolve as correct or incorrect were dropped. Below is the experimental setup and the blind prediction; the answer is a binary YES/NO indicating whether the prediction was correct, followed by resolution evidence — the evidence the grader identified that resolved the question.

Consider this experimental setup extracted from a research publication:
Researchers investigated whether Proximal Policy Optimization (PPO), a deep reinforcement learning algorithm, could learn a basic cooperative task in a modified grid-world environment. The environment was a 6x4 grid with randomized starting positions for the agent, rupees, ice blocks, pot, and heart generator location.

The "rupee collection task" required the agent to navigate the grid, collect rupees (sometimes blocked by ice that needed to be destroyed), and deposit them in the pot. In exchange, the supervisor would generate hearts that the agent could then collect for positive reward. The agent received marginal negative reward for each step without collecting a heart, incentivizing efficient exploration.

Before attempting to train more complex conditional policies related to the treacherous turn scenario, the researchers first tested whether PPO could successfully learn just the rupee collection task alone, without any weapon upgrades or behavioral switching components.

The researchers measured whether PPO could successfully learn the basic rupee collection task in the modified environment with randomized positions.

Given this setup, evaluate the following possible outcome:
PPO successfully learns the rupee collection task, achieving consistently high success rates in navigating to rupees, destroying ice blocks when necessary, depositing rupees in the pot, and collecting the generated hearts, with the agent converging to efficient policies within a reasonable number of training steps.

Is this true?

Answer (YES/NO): NO